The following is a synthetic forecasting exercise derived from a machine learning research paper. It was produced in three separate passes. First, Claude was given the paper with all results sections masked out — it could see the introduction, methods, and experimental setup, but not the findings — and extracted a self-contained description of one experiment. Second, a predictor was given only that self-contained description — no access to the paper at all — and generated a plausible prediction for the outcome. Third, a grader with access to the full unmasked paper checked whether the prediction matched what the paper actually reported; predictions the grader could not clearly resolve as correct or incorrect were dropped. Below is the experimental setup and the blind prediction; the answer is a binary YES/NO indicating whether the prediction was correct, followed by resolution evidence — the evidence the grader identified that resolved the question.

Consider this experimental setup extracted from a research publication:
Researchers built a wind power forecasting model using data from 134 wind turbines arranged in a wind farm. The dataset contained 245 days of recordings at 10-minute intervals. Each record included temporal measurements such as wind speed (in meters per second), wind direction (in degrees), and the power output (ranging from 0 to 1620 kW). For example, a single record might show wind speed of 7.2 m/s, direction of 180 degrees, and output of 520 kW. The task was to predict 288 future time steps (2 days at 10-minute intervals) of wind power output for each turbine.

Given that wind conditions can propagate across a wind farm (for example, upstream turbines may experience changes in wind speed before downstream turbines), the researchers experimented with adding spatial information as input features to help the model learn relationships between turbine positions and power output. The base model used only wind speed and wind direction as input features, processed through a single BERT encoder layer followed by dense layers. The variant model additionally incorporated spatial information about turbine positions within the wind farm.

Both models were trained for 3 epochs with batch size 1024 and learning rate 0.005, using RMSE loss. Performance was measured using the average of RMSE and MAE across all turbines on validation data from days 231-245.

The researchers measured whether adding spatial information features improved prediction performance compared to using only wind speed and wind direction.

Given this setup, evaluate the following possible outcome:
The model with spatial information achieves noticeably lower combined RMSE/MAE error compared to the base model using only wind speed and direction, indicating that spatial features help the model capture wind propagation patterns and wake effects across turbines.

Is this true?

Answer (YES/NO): NO